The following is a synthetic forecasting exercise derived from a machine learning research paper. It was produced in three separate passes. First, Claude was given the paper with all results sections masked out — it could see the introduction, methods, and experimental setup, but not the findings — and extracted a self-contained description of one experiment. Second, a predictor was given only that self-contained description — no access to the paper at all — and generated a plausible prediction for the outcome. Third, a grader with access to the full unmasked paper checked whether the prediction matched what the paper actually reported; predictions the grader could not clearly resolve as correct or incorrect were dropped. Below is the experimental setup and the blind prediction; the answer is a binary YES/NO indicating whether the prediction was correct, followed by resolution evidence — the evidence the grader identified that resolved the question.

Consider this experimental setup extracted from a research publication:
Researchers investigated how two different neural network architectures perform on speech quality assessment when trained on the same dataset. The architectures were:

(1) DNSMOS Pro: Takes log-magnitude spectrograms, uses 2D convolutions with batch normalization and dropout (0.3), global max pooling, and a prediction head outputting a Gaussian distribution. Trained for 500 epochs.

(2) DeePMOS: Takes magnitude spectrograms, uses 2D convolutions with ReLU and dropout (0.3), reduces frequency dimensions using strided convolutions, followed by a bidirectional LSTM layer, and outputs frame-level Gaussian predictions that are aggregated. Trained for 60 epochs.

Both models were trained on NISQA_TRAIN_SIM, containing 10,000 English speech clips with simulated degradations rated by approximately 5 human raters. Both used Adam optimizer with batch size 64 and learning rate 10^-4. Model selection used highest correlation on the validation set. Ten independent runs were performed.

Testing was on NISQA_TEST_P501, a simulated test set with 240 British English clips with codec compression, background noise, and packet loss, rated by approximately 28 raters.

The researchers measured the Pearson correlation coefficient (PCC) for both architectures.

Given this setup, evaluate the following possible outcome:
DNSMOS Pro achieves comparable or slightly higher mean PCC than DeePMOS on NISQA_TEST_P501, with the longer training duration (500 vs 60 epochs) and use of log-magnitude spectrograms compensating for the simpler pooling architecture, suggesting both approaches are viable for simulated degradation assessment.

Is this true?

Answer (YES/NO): NO